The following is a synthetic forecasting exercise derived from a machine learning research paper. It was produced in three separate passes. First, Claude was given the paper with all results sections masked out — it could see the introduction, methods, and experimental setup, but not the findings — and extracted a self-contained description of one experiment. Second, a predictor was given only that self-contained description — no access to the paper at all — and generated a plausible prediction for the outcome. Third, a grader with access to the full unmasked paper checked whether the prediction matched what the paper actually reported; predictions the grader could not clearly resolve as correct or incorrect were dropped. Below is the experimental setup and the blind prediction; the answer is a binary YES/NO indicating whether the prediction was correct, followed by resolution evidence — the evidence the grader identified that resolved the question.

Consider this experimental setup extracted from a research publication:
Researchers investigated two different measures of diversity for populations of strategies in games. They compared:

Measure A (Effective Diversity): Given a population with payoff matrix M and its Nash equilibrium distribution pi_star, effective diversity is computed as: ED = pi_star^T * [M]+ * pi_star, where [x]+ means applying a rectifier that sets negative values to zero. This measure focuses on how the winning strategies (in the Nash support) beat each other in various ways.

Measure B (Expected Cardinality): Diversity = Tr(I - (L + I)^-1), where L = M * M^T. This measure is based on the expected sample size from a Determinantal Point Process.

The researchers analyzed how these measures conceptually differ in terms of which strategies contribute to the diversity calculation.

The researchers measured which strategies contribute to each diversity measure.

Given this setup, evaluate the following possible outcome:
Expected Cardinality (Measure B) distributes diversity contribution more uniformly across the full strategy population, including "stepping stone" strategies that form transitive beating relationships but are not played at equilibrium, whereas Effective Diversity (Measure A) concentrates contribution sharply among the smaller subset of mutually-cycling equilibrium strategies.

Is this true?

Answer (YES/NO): NO